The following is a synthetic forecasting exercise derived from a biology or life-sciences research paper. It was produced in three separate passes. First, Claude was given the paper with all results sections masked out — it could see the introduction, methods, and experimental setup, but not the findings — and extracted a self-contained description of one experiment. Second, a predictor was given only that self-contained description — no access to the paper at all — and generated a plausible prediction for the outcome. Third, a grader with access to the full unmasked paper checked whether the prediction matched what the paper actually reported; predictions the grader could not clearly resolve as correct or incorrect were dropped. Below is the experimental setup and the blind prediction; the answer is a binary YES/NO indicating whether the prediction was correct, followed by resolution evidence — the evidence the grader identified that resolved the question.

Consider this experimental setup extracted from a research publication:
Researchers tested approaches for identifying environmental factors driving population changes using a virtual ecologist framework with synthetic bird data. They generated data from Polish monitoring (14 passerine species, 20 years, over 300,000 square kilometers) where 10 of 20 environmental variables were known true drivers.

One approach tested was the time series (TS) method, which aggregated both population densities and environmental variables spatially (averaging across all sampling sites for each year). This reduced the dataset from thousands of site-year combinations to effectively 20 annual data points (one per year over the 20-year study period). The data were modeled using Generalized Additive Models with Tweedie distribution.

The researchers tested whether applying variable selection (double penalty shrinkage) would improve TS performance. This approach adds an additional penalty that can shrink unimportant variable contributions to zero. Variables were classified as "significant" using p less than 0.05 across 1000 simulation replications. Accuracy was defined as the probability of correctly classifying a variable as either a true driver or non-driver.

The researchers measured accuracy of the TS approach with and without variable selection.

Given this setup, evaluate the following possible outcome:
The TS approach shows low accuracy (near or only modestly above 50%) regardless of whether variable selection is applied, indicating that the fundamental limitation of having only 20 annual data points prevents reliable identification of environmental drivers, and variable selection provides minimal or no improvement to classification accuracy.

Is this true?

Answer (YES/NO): YES